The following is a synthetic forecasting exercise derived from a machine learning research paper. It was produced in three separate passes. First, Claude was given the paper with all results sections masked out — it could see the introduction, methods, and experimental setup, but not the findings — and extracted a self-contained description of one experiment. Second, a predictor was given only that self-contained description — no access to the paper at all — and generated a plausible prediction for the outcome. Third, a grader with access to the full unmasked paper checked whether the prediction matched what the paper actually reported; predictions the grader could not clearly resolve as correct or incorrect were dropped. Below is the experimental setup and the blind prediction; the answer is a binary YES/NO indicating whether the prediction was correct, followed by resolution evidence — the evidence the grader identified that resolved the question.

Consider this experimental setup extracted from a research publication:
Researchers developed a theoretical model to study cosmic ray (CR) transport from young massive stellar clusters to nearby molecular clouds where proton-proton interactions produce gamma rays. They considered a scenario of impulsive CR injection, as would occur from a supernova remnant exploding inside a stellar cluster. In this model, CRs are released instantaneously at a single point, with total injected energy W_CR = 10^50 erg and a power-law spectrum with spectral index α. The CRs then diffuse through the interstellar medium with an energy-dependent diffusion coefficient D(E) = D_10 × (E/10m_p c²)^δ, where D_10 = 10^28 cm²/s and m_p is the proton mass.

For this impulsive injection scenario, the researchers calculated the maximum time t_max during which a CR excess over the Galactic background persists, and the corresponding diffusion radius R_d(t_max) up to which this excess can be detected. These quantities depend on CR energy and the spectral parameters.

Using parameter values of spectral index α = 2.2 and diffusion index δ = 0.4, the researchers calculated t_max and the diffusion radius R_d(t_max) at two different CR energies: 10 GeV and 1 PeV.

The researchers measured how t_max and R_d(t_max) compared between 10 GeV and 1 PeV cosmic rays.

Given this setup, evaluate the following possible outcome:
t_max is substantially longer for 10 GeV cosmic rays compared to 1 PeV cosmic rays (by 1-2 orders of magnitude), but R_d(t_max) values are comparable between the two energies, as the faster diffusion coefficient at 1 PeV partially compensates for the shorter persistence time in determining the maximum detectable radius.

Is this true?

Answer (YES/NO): NO